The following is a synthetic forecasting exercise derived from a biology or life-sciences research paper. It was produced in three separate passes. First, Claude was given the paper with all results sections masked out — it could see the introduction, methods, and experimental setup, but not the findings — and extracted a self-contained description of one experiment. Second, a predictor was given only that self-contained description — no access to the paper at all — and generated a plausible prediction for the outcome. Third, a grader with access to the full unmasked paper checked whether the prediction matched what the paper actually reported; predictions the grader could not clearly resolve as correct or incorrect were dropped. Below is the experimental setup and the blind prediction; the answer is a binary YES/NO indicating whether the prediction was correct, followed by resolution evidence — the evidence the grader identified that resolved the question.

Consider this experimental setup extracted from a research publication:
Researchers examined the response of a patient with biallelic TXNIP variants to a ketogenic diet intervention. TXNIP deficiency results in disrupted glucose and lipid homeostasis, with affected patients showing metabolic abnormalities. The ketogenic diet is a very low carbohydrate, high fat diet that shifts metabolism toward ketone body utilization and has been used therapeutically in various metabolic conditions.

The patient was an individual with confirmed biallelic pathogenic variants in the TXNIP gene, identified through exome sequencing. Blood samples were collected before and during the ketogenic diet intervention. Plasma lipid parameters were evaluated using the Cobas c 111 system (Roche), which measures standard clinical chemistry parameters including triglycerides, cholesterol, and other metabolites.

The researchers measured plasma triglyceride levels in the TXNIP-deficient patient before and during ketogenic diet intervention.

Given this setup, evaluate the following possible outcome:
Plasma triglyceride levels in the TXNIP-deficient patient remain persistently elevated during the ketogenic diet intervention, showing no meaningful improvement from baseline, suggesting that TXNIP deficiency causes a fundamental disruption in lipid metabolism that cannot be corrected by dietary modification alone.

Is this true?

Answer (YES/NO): NO